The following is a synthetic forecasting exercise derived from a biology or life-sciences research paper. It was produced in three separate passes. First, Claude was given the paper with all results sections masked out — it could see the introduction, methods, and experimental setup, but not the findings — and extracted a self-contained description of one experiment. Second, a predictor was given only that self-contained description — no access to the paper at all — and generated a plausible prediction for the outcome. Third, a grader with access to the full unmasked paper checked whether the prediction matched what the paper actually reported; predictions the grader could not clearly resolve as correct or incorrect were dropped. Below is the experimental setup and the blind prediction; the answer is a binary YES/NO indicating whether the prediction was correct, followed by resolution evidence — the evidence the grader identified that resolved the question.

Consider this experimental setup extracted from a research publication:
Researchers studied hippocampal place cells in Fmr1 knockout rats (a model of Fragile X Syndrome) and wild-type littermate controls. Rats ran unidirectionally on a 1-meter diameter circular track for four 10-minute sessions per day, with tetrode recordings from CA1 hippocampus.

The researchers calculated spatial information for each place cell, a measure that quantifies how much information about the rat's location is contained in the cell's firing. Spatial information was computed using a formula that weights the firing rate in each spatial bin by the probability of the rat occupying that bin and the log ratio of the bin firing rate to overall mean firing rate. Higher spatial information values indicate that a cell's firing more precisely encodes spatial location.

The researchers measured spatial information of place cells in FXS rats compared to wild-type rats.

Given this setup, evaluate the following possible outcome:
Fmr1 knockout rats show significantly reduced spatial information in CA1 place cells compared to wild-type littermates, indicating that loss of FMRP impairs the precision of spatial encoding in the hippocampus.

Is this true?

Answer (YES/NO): NO